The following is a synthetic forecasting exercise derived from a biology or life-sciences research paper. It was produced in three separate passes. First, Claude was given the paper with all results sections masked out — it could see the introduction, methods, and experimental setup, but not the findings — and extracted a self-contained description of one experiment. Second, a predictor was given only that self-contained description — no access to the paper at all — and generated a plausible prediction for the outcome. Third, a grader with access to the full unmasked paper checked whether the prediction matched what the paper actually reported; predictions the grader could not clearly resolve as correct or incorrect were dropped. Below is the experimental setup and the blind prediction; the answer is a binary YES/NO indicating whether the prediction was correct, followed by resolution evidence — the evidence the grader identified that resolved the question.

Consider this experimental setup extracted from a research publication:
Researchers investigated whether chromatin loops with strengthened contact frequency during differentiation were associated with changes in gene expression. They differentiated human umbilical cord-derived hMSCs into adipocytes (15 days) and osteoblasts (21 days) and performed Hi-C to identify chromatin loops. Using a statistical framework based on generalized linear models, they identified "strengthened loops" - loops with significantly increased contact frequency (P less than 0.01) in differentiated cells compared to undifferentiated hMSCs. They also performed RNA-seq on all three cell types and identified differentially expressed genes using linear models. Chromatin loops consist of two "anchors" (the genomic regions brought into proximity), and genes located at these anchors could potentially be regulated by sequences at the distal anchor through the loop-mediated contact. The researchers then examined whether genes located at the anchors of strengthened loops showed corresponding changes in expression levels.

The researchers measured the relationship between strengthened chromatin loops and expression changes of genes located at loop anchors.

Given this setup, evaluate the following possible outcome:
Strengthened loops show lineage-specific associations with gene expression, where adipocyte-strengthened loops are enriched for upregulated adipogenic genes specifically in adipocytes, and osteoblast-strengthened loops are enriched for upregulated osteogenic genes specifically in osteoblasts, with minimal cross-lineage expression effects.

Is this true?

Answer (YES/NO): YES